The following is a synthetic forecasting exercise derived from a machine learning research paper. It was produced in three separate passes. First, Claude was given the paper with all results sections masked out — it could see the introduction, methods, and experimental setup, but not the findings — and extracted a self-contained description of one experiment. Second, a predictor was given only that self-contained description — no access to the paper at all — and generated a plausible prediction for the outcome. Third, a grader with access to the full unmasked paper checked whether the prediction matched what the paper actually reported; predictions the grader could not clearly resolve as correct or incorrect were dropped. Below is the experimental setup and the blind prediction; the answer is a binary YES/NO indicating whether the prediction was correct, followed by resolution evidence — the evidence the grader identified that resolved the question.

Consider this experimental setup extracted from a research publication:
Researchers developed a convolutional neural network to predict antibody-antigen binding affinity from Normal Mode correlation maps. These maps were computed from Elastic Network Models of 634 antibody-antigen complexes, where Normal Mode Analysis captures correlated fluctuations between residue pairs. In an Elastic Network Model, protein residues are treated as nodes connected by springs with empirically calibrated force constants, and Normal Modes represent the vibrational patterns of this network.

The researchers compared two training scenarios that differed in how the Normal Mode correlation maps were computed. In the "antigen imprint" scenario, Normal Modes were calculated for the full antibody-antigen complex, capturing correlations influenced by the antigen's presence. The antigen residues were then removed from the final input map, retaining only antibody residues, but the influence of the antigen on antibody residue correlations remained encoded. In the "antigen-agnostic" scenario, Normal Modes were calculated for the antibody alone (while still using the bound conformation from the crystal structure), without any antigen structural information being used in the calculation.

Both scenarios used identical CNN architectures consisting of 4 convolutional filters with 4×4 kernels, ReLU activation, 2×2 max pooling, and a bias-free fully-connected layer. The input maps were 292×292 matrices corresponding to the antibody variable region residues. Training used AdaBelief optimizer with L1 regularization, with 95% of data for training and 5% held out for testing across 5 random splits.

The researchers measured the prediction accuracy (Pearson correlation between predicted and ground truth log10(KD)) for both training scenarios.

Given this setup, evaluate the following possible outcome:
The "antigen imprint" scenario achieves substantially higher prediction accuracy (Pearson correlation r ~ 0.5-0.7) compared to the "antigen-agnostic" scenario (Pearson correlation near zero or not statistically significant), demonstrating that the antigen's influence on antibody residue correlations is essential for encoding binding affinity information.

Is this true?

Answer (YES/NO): NO